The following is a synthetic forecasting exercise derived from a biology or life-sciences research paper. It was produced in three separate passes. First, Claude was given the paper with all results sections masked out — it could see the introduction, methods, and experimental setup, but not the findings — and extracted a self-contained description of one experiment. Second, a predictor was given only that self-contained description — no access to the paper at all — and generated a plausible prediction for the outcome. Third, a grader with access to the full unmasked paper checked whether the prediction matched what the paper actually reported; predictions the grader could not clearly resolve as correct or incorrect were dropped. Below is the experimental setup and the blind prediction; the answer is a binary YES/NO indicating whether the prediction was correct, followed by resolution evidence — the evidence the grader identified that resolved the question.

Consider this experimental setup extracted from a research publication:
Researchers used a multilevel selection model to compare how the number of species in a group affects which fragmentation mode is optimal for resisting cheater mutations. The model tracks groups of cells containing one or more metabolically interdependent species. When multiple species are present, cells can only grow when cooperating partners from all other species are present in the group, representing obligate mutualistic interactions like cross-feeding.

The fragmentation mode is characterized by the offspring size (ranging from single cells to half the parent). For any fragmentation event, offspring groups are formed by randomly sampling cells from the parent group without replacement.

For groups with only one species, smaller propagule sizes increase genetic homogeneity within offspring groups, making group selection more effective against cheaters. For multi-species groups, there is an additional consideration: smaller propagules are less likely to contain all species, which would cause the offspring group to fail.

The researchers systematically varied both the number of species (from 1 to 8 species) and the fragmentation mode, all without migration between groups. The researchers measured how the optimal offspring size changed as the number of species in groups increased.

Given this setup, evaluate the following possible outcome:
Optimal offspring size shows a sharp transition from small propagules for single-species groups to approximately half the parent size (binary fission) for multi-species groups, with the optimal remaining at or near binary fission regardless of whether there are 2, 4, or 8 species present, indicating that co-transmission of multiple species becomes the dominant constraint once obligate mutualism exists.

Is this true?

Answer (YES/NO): NO